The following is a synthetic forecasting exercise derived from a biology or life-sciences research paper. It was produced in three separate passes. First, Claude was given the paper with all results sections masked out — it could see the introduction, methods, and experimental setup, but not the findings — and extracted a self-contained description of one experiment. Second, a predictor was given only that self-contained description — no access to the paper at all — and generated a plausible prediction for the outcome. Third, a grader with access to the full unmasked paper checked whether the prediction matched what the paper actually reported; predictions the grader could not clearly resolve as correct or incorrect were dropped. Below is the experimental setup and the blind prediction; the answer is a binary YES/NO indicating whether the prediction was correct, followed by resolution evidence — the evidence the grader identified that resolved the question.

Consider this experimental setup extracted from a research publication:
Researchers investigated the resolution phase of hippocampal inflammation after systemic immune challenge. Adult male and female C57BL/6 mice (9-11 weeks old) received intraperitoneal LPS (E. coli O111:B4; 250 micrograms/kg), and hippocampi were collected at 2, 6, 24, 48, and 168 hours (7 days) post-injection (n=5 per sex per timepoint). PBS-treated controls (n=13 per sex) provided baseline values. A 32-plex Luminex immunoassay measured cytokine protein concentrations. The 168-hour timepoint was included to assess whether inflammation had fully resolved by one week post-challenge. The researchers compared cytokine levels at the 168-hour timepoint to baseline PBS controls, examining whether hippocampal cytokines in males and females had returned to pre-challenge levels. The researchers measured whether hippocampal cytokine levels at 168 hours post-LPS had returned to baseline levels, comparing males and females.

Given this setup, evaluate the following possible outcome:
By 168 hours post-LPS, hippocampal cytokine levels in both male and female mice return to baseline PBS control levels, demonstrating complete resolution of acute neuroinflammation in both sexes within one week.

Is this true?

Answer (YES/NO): YES